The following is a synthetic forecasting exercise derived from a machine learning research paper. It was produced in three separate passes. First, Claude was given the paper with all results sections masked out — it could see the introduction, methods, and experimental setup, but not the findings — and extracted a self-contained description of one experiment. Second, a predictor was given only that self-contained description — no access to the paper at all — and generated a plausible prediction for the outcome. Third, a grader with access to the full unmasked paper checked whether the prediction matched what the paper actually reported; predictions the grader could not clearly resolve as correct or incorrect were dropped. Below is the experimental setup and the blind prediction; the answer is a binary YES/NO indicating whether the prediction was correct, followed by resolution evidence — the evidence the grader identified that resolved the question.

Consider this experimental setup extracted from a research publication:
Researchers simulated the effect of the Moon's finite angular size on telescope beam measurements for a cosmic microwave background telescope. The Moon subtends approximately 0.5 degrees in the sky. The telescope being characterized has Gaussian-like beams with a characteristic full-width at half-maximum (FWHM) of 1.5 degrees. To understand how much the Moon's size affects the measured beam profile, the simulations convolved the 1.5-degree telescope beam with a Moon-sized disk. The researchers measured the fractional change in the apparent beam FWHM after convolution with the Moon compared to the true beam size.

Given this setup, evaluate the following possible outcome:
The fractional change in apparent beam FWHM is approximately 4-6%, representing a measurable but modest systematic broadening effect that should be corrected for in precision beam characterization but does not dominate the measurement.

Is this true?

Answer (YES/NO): NO